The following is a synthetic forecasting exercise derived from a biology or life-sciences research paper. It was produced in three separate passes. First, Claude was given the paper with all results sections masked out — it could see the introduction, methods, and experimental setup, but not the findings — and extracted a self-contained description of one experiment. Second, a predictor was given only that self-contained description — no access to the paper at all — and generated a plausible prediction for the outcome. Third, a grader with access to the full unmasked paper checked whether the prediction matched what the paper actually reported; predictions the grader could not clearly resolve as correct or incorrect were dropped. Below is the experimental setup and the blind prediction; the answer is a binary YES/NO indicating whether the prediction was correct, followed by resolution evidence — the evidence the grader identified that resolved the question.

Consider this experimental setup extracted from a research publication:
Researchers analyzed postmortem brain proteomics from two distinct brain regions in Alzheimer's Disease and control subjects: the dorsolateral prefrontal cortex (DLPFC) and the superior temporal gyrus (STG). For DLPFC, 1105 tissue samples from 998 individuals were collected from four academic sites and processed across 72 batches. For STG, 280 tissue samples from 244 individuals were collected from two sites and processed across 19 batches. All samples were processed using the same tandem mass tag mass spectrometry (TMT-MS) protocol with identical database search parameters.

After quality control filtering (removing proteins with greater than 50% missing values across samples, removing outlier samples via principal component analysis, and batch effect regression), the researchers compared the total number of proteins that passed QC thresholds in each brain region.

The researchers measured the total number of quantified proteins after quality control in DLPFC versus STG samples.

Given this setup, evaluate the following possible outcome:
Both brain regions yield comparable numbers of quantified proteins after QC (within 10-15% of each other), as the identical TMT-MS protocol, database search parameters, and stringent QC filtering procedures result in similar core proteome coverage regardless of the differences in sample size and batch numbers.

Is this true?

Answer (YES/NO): YES